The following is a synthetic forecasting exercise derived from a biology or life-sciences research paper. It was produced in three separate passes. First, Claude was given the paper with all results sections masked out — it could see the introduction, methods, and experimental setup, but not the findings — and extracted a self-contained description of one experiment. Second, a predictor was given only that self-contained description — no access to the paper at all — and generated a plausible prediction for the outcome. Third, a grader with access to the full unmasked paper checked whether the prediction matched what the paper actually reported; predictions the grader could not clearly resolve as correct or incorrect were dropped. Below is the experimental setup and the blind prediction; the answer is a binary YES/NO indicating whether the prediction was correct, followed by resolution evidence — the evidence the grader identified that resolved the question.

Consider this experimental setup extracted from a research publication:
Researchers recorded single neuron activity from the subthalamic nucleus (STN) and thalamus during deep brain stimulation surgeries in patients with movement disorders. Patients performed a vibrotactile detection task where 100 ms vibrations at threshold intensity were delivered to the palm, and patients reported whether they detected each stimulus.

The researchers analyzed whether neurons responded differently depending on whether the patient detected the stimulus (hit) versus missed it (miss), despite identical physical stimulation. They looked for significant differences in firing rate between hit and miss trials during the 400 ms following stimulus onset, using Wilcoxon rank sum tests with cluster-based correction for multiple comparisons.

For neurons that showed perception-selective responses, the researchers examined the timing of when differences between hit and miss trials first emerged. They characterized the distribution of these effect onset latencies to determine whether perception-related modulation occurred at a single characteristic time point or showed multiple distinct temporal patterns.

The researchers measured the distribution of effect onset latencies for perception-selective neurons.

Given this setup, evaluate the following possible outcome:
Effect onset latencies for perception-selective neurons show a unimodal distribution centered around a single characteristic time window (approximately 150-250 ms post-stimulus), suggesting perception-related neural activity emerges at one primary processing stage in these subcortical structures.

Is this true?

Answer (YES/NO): NO